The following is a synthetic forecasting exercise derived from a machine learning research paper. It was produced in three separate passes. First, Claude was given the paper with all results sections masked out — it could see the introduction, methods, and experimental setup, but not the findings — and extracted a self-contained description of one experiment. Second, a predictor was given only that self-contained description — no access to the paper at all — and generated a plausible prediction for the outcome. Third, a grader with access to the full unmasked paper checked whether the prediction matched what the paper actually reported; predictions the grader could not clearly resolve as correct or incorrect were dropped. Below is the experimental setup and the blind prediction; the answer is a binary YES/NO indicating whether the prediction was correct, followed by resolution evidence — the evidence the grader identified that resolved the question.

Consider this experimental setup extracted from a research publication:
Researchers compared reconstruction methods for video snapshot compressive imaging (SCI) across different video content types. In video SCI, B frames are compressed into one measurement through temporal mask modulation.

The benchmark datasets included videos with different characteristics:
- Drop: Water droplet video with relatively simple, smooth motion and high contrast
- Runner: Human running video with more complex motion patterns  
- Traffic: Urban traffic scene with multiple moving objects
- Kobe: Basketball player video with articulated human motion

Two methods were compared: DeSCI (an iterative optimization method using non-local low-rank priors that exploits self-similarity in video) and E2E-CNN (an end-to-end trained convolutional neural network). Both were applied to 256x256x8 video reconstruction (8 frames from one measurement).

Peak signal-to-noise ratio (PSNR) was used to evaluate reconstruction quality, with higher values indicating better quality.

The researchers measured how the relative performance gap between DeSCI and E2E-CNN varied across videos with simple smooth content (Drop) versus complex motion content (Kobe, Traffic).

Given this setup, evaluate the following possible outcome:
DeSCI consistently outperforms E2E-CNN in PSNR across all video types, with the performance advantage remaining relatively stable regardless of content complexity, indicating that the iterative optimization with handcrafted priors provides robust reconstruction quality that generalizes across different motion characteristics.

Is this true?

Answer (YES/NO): NO